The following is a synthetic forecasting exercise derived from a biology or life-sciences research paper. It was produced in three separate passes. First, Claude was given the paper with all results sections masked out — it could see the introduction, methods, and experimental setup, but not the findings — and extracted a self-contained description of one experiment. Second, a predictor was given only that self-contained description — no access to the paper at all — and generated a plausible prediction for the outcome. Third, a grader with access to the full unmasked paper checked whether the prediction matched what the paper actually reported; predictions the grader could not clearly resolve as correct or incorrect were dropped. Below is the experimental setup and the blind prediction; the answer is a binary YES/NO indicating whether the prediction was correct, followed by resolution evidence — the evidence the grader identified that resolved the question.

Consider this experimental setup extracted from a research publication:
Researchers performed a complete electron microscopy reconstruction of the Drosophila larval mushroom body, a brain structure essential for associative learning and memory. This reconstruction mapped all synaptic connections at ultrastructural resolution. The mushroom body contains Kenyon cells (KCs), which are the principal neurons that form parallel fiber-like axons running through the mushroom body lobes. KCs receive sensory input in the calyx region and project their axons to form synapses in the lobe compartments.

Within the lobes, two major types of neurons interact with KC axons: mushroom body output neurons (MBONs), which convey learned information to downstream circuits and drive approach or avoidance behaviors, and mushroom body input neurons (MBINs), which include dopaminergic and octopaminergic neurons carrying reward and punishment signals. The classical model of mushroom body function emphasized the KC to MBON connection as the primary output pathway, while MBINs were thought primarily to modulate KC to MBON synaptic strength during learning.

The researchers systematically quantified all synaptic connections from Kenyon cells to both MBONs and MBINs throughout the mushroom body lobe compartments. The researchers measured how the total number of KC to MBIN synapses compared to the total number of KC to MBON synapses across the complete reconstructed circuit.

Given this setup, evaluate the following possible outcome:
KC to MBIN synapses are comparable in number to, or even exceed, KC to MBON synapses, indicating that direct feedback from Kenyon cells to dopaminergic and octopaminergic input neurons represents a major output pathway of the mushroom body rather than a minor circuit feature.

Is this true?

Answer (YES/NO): YES